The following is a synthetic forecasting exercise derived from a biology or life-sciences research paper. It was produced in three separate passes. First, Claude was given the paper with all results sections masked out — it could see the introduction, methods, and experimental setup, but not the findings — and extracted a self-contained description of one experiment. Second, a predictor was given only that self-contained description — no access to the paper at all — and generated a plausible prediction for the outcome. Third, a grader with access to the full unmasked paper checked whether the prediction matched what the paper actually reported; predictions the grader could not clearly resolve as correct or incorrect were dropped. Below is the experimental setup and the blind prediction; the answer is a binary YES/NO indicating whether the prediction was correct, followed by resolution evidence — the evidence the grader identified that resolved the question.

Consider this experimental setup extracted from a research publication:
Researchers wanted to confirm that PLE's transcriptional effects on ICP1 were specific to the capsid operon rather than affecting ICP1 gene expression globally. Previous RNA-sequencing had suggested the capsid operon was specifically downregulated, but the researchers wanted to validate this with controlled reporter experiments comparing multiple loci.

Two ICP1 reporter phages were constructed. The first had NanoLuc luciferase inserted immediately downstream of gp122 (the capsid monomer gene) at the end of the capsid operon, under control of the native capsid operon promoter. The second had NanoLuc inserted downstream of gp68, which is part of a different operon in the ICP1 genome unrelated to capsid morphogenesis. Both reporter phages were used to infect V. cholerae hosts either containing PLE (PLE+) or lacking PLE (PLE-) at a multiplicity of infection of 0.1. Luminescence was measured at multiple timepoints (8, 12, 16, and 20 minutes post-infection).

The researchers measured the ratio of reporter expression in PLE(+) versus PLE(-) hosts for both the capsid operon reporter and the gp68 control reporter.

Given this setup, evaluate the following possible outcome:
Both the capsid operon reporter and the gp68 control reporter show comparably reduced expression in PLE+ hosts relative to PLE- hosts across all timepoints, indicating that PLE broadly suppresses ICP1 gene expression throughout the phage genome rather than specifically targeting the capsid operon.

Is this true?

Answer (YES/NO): NO